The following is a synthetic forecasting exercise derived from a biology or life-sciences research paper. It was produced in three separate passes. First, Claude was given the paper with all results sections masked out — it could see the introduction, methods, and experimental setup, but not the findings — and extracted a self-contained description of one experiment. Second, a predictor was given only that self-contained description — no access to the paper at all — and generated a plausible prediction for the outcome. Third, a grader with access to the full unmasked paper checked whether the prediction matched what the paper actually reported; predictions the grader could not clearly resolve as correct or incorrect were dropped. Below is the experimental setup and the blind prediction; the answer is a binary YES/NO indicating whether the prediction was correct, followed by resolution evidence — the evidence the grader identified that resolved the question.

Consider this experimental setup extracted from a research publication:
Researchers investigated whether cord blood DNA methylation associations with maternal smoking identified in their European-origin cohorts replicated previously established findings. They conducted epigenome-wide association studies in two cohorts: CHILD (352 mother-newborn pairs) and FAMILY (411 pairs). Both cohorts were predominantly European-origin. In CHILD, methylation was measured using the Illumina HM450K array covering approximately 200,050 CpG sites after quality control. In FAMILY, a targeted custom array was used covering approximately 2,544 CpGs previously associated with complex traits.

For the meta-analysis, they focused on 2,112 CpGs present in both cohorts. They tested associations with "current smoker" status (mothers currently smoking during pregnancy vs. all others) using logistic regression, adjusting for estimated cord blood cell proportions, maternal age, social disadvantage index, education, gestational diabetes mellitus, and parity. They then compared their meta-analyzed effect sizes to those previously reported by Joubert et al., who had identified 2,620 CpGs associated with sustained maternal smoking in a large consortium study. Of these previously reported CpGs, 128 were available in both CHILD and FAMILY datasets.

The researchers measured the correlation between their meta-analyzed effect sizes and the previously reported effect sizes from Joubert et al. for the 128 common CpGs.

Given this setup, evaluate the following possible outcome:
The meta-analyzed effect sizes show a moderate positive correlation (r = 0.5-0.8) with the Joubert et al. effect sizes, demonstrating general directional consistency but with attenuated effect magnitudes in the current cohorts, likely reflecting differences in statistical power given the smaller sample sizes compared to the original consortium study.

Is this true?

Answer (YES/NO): YES